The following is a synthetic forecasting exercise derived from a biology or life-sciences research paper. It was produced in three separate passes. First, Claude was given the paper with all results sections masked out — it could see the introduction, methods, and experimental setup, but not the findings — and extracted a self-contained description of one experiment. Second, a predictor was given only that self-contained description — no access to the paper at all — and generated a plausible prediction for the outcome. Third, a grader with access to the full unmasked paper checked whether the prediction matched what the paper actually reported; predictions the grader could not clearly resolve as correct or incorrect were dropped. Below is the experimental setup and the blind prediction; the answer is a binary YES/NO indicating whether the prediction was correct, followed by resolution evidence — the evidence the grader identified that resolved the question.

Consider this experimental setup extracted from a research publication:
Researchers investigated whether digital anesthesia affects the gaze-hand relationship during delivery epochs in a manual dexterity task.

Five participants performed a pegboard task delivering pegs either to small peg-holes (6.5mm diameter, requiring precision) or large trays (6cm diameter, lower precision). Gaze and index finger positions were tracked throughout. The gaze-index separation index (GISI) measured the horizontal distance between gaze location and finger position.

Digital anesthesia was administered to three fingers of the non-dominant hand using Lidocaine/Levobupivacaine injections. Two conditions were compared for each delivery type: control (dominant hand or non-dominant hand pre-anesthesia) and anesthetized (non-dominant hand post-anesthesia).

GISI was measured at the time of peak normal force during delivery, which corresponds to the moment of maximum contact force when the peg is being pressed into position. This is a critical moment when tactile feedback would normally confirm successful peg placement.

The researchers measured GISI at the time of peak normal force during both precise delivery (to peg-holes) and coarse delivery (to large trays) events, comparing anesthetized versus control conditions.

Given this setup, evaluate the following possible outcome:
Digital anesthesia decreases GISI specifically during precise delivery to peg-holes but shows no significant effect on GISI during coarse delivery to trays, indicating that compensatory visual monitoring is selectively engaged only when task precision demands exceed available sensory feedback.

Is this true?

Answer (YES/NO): NO